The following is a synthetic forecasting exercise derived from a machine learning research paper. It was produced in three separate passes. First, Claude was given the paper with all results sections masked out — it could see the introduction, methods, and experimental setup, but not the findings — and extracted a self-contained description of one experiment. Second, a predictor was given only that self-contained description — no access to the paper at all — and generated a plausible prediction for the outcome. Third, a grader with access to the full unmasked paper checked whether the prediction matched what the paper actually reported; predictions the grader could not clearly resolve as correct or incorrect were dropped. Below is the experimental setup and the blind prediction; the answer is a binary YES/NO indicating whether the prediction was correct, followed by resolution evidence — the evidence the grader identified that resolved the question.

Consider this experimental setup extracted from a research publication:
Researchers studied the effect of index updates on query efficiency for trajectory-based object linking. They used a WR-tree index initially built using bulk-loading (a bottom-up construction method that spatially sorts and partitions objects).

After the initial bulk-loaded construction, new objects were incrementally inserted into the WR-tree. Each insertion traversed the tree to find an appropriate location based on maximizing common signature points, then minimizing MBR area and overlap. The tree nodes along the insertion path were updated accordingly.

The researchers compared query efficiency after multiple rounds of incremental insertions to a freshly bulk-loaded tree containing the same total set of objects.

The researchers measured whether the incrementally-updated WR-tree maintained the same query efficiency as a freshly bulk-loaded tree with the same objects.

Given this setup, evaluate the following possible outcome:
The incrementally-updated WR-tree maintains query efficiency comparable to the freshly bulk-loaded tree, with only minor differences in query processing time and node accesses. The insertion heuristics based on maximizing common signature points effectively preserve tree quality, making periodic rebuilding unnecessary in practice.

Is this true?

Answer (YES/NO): NO